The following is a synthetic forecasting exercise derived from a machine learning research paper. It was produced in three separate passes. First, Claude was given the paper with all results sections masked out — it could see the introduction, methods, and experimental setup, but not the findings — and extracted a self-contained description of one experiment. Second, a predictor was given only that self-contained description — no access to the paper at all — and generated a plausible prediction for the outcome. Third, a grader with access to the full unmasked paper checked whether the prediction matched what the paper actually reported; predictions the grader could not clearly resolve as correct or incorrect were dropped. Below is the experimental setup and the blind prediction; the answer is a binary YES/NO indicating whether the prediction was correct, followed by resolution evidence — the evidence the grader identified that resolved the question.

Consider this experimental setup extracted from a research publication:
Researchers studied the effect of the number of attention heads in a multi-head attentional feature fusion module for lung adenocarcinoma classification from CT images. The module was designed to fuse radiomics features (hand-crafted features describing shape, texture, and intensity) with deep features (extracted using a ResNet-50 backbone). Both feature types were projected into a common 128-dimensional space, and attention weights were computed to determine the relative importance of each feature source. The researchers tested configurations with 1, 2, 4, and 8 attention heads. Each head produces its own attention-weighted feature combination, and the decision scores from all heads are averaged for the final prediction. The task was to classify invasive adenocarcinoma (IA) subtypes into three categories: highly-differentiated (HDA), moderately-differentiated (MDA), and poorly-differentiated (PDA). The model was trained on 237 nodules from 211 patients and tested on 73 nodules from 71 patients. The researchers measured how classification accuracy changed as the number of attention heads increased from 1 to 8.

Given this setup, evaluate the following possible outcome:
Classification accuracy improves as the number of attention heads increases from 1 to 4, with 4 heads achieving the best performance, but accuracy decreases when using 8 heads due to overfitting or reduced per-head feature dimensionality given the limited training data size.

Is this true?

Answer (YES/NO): YES